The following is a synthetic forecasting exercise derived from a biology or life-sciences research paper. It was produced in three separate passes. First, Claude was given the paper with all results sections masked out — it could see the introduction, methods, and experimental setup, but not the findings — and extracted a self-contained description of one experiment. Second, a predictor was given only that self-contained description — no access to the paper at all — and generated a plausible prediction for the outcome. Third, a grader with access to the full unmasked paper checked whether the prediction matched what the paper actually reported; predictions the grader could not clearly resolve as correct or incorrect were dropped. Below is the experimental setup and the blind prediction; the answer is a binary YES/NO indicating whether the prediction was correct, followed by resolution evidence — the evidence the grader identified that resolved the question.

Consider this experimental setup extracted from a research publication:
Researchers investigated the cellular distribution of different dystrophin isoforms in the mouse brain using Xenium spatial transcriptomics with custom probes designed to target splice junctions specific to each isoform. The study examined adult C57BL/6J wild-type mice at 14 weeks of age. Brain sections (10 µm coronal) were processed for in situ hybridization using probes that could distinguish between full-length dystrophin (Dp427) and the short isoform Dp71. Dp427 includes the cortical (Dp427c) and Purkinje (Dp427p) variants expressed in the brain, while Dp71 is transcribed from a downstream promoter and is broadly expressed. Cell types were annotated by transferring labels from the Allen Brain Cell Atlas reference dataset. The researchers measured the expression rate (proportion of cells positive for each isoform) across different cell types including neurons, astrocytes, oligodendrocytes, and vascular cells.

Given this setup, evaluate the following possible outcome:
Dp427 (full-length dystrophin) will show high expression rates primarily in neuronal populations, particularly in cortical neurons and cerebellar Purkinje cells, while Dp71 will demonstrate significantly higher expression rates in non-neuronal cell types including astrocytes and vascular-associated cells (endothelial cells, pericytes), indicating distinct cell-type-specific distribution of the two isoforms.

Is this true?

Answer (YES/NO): NO